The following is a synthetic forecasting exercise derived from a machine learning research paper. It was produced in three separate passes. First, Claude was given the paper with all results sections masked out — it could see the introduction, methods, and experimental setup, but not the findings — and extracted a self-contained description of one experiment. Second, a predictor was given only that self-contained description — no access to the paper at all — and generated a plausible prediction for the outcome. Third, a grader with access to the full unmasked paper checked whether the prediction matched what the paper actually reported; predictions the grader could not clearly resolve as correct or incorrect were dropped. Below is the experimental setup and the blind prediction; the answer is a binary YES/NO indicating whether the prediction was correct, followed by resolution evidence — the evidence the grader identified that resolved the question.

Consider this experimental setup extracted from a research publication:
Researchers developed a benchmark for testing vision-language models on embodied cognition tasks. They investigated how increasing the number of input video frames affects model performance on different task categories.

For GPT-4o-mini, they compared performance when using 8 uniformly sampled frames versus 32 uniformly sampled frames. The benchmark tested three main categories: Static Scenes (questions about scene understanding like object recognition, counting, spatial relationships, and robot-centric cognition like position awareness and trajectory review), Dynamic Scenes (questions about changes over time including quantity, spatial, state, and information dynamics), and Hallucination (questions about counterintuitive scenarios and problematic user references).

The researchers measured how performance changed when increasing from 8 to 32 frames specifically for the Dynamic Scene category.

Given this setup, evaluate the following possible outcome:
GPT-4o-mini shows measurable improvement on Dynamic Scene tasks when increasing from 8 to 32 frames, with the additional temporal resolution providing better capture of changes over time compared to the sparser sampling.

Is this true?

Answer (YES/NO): NO